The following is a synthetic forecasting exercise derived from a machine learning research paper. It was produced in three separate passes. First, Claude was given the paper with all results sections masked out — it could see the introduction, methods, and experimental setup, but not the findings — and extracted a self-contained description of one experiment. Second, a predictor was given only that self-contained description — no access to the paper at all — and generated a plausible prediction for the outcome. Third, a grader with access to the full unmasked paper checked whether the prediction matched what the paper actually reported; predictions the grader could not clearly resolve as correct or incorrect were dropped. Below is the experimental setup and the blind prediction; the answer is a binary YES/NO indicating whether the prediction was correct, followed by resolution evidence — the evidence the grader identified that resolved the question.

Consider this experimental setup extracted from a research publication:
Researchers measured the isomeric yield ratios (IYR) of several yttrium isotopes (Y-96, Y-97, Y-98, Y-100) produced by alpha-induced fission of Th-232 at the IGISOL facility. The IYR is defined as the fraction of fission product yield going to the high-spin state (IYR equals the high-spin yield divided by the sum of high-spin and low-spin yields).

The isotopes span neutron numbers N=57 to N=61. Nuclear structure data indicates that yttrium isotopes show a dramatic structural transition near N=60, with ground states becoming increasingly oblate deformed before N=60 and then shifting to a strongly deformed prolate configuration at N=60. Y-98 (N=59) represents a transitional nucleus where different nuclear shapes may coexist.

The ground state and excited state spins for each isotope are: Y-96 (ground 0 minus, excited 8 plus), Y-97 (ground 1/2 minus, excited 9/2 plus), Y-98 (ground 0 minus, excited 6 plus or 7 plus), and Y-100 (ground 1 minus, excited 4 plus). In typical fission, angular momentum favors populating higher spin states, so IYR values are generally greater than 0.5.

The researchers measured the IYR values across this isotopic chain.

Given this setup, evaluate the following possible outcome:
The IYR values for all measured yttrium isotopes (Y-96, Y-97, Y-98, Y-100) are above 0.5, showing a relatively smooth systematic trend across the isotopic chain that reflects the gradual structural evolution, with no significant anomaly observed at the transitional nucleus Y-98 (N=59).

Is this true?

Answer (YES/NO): NO